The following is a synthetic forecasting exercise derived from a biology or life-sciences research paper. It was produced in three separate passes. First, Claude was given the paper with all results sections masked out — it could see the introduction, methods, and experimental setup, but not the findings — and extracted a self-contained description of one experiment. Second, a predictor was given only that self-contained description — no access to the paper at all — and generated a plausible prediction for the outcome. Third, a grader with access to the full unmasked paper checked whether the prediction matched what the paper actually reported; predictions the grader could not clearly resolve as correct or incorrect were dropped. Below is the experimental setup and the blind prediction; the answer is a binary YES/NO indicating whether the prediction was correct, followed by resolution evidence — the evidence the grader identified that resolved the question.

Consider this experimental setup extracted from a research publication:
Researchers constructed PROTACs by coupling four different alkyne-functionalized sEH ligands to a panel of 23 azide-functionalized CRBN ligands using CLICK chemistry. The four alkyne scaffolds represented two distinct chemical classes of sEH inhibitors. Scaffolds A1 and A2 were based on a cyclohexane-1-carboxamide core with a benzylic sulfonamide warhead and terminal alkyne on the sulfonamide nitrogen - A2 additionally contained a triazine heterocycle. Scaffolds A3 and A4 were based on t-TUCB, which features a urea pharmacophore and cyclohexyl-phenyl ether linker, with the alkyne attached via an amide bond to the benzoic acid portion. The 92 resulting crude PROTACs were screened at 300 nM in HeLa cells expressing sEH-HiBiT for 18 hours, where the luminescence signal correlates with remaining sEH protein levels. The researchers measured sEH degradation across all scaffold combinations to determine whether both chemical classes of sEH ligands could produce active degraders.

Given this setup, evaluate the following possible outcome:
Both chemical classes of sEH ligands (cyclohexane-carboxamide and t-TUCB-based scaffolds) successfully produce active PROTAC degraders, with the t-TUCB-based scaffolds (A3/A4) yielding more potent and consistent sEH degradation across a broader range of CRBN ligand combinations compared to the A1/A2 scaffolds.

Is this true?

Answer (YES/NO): NO